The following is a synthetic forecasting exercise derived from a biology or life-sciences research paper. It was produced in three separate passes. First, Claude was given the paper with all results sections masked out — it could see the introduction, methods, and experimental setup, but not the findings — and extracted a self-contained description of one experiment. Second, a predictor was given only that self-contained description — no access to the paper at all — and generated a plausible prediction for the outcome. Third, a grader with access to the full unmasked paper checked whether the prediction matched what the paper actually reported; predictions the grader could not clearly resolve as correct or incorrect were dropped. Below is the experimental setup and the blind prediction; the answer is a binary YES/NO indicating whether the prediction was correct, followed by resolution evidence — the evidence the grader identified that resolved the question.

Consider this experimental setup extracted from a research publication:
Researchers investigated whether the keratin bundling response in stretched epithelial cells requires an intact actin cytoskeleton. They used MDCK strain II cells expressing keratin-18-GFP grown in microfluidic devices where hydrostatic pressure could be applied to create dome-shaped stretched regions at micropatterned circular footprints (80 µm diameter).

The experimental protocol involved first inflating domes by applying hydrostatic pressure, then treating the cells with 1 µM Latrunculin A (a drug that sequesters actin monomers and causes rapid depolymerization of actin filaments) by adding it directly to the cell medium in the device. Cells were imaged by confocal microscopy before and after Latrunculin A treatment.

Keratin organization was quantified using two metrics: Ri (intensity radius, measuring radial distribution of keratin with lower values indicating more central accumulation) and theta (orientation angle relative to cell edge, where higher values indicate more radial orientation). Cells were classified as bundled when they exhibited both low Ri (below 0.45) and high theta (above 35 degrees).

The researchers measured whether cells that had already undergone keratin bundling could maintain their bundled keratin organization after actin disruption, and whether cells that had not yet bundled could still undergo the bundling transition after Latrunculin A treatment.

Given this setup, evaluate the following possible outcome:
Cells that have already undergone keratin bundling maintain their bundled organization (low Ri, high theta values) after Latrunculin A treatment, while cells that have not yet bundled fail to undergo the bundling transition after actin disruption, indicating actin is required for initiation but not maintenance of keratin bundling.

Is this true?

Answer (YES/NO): NO